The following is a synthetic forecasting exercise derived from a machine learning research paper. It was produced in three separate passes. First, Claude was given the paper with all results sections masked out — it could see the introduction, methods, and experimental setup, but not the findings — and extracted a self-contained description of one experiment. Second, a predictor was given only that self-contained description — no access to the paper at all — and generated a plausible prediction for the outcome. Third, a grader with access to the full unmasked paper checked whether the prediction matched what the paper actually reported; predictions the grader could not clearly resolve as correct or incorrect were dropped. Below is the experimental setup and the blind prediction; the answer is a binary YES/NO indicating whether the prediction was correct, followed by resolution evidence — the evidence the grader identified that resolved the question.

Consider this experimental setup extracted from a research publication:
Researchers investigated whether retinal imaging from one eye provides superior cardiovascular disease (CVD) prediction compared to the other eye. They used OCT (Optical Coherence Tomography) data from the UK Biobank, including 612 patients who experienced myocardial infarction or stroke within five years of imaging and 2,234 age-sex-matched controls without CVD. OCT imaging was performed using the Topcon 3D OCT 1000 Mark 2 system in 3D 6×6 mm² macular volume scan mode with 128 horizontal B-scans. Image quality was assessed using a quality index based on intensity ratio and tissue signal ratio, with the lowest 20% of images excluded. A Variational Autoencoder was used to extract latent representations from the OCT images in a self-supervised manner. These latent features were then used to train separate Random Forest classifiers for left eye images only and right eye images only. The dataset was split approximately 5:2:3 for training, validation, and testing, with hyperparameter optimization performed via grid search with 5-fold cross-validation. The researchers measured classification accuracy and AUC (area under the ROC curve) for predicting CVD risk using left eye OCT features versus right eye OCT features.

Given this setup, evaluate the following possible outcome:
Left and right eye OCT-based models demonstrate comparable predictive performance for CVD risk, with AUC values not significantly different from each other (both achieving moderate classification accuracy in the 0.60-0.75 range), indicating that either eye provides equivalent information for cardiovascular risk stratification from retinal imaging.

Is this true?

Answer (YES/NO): NO